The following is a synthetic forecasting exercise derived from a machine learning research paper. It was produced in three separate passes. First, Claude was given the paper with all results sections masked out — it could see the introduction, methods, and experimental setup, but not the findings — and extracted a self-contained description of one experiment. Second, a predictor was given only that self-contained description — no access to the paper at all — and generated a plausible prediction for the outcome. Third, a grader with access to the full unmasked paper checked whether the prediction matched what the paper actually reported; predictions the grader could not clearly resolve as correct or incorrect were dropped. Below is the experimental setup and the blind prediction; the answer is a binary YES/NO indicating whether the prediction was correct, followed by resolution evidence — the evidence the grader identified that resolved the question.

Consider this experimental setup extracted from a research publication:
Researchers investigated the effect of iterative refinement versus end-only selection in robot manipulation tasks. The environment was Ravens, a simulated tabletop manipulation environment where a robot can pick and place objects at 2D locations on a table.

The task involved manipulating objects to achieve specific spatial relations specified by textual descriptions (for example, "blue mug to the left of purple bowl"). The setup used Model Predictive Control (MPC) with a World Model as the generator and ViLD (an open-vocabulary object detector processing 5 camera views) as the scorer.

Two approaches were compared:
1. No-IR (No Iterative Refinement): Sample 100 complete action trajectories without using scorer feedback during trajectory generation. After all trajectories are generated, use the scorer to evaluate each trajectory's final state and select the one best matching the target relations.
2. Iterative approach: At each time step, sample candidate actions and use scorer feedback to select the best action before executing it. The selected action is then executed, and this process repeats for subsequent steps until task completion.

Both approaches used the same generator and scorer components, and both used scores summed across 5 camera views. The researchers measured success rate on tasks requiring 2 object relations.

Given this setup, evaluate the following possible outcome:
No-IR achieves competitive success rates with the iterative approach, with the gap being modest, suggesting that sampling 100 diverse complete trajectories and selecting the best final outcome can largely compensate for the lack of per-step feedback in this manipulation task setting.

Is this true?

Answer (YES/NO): NO